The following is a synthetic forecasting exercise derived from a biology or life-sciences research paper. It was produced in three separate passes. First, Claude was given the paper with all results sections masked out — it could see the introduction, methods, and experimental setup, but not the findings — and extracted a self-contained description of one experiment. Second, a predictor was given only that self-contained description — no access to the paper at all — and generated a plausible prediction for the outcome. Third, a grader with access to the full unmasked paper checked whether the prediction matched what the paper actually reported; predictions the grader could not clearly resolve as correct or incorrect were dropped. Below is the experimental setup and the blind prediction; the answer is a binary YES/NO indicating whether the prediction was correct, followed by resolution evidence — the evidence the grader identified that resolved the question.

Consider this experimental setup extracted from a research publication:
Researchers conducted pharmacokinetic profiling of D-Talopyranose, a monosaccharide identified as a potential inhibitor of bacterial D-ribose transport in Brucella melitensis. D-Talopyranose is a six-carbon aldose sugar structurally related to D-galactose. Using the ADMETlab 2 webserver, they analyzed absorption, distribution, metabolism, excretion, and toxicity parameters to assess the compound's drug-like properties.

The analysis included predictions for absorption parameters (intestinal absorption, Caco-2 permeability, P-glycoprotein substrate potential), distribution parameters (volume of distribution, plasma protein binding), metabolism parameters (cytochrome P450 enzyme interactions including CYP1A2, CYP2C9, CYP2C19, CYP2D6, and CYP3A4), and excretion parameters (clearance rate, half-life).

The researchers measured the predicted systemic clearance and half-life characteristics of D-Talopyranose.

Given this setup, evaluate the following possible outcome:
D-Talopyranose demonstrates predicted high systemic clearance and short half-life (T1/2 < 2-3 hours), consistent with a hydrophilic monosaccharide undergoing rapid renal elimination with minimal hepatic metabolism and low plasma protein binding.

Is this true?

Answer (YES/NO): NO